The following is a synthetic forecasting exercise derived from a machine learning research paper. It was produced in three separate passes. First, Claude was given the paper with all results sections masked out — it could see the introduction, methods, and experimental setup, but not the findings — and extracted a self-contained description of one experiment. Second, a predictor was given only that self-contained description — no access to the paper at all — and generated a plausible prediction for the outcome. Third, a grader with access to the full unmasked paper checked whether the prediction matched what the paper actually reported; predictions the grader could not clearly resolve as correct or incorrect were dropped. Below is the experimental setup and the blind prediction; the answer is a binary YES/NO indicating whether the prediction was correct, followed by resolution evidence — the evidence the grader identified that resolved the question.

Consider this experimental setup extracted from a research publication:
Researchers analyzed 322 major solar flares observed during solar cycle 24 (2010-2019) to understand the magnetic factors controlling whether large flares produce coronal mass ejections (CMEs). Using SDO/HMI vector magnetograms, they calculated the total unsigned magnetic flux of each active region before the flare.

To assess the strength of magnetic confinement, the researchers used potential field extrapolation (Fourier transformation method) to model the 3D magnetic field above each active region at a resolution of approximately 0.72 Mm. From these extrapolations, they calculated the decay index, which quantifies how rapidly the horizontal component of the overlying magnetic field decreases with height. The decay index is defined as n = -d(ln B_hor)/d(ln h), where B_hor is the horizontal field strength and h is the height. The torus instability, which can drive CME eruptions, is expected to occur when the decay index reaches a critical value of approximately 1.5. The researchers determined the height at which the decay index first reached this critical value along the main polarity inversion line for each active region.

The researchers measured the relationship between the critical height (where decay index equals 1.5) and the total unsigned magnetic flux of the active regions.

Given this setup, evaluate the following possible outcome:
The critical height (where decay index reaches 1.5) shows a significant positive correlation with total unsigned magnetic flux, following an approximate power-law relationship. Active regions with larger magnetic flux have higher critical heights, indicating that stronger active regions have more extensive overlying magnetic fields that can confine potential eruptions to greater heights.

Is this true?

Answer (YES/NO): NO